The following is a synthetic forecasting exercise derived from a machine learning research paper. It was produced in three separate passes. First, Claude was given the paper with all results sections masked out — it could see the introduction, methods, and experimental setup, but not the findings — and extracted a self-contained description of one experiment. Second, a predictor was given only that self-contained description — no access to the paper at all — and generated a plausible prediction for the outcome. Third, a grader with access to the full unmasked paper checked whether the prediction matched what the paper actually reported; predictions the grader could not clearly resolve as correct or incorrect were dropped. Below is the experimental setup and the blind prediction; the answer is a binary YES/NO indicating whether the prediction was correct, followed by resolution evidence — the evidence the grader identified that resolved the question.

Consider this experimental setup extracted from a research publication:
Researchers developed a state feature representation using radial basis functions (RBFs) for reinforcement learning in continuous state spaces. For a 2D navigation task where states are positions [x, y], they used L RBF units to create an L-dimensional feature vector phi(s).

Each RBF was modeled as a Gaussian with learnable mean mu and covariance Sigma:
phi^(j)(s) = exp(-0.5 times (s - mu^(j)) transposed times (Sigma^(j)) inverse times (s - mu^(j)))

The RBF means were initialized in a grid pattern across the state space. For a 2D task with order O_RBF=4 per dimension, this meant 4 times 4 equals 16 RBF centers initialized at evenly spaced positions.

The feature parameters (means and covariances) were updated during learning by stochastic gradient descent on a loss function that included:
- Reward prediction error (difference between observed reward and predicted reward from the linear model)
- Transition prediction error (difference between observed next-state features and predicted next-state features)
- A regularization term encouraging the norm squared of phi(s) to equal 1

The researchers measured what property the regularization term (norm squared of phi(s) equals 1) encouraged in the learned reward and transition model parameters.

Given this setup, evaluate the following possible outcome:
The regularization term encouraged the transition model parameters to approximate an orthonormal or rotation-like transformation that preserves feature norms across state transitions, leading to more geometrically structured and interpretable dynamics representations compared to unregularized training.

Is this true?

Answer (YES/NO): NO